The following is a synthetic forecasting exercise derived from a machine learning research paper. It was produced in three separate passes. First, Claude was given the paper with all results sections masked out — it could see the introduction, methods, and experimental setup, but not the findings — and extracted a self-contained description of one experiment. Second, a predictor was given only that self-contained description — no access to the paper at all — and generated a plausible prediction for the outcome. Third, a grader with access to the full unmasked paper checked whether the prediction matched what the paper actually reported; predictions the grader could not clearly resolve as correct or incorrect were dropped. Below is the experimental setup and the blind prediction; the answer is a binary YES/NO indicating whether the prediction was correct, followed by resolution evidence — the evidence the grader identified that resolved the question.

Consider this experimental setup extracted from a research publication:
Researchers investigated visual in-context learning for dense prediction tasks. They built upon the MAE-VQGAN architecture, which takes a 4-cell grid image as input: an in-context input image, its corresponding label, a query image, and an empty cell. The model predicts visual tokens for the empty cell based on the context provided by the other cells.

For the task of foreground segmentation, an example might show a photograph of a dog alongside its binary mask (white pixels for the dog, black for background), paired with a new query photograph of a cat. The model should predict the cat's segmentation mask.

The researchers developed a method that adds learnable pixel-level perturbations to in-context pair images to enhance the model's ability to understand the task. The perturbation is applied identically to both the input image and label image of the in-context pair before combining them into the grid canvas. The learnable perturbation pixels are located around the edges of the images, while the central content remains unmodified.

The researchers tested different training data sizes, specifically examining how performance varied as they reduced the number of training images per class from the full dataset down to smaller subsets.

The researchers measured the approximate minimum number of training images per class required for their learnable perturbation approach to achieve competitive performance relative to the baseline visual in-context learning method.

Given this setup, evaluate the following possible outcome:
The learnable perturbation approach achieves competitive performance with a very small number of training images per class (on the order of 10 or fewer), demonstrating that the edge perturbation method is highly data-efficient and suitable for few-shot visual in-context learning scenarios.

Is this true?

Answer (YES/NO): NO